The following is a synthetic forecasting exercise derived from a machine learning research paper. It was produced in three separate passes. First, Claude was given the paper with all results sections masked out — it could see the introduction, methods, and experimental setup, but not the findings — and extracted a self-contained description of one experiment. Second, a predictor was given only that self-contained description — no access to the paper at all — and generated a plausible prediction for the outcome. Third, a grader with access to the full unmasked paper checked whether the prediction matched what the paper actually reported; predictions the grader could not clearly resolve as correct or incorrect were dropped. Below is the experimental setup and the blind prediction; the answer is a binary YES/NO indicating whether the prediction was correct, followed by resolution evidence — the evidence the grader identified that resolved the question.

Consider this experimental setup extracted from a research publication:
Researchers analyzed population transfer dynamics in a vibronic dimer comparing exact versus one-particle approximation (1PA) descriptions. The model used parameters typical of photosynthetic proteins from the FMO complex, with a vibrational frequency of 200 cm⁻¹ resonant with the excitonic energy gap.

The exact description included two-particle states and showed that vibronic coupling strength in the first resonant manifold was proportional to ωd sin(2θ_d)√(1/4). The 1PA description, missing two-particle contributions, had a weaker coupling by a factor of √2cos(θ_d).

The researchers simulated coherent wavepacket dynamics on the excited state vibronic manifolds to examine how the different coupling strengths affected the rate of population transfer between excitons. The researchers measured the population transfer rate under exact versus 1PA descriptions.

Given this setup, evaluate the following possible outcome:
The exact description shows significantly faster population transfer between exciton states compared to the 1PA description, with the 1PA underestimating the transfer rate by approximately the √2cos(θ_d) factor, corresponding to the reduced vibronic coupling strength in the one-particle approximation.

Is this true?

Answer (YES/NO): YES